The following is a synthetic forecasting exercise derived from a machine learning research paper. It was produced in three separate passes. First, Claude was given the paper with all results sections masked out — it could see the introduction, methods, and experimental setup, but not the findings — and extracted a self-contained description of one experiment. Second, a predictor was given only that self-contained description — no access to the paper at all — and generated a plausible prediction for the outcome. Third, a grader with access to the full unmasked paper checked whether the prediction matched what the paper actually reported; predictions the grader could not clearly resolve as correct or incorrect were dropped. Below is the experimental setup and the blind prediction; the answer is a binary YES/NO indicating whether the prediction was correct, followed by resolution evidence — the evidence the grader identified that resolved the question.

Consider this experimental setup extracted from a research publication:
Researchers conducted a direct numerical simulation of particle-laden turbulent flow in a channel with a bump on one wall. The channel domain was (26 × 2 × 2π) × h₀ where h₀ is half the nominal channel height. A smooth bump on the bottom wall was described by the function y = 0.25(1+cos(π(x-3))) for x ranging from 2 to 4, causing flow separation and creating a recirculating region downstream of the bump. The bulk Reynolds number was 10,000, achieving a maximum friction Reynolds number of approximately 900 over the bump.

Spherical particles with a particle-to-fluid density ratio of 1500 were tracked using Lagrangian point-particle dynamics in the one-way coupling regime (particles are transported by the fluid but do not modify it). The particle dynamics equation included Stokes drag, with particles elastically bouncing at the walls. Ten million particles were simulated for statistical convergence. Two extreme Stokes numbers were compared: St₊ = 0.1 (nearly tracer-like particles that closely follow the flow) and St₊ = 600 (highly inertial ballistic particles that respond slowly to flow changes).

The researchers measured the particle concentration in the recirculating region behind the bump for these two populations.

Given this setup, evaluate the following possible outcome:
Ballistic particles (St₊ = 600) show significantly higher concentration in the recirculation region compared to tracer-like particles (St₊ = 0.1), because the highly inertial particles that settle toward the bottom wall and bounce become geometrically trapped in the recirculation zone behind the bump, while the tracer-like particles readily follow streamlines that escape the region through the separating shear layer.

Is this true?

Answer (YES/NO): NO